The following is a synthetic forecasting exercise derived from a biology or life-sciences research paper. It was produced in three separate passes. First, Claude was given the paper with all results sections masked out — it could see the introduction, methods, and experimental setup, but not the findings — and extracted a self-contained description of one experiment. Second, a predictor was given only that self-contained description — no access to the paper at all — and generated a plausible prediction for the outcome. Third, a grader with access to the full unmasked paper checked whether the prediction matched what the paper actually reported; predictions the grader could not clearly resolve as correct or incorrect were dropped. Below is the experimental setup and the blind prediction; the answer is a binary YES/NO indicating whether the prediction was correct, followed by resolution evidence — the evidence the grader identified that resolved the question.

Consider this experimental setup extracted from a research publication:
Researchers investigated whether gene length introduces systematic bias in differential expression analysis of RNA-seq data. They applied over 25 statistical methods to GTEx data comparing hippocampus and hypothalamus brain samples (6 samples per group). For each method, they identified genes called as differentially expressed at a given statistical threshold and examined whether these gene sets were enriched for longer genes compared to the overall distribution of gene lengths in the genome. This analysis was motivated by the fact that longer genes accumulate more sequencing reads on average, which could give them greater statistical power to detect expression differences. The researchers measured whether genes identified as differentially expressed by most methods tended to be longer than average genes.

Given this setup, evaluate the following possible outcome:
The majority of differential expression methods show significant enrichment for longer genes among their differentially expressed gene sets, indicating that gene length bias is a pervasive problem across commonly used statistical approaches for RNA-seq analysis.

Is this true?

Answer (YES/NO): YES